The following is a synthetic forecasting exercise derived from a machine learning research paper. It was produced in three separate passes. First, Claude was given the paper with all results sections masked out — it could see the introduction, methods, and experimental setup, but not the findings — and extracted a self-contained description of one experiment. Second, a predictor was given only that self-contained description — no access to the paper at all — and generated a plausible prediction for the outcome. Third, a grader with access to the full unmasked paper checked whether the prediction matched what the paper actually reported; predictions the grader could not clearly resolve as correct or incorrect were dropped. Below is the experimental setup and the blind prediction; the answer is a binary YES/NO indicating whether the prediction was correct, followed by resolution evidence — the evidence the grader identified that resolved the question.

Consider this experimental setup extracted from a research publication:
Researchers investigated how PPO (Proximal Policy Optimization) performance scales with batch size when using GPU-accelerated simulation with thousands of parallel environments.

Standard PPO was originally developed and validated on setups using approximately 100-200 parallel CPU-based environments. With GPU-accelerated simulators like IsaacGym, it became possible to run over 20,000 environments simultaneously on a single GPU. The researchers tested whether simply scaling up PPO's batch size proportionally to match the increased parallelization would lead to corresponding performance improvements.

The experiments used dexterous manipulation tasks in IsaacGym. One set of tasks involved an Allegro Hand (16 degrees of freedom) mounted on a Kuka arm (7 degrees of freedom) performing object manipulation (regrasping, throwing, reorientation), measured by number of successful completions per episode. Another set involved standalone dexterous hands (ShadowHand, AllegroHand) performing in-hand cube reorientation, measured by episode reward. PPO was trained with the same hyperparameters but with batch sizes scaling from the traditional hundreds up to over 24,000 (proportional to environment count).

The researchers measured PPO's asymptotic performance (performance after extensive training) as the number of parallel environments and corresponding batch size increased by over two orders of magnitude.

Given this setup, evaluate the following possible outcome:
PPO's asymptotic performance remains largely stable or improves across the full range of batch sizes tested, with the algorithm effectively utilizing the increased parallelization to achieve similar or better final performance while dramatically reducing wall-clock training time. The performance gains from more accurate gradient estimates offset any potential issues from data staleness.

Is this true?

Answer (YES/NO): NO